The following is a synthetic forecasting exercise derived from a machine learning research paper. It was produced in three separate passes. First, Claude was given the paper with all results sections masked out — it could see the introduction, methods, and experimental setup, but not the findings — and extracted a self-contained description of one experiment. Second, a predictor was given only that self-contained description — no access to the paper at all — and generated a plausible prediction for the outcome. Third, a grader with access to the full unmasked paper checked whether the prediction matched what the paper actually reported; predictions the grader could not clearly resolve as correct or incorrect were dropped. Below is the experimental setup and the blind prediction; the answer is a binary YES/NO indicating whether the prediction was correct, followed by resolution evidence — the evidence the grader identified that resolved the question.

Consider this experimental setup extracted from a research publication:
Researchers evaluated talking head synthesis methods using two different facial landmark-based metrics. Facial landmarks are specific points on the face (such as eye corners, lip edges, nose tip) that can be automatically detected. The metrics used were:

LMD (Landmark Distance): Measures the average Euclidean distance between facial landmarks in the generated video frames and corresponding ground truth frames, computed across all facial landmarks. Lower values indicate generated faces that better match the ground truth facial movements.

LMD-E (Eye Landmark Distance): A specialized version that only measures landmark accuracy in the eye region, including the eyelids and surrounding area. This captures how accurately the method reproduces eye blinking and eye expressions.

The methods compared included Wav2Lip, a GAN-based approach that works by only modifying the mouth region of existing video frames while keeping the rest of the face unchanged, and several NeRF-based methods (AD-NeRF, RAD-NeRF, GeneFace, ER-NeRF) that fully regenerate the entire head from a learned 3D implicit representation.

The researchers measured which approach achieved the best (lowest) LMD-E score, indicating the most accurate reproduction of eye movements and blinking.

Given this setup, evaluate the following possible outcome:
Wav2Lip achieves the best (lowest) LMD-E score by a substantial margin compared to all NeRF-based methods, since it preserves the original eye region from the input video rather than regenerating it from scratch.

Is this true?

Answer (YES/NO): NO